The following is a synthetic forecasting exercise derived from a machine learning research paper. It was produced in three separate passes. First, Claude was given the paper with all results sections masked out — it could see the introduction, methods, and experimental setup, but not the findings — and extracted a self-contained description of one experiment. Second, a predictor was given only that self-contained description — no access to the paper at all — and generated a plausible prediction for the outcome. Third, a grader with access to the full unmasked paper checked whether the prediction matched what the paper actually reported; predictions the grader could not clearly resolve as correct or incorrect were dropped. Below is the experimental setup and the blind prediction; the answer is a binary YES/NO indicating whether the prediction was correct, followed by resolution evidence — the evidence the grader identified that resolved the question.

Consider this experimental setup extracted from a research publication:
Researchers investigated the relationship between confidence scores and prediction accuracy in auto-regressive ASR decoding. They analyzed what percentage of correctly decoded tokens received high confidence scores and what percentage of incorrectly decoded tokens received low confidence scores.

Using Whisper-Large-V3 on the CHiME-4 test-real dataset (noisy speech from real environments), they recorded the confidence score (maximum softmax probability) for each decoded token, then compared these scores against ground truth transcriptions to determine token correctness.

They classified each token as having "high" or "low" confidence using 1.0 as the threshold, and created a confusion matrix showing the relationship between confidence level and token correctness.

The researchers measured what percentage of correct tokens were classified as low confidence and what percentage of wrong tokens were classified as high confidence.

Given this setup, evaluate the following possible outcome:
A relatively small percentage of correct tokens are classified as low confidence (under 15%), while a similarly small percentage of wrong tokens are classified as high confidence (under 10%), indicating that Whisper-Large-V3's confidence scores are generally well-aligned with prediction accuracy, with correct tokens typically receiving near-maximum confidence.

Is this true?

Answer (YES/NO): NO